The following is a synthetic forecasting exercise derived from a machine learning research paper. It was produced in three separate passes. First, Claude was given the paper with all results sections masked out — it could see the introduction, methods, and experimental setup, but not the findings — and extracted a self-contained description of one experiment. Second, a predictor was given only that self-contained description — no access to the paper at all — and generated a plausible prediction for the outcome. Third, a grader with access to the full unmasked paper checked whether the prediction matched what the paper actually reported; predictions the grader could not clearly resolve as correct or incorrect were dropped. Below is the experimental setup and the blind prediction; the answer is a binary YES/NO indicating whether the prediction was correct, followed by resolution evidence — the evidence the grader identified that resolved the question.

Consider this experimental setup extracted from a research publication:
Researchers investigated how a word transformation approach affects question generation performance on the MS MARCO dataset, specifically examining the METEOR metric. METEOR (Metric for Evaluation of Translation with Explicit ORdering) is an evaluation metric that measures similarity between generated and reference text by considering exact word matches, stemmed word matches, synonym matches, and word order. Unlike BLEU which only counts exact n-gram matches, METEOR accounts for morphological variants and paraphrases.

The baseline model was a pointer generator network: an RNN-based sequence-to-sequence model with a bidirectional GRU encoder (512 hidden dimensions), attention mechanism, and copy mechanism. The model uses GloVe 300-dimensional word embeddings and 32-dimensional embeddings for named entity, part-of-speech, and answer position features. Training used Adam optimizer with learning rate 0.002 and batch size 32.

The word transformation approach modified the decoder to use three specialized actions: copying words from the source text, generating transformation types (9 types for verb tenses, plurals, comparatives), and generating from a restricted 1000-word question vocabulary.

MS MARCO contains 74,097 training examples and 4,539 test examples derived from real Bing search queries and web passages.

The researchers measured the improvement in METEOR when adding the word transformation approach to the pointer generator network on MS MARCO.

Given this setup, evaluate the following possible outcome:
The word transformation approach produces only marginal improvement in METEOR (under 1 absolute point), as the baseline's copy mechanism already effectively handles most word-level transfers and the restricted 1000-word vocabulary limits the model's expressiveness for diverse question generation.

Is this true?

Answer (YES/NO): NO